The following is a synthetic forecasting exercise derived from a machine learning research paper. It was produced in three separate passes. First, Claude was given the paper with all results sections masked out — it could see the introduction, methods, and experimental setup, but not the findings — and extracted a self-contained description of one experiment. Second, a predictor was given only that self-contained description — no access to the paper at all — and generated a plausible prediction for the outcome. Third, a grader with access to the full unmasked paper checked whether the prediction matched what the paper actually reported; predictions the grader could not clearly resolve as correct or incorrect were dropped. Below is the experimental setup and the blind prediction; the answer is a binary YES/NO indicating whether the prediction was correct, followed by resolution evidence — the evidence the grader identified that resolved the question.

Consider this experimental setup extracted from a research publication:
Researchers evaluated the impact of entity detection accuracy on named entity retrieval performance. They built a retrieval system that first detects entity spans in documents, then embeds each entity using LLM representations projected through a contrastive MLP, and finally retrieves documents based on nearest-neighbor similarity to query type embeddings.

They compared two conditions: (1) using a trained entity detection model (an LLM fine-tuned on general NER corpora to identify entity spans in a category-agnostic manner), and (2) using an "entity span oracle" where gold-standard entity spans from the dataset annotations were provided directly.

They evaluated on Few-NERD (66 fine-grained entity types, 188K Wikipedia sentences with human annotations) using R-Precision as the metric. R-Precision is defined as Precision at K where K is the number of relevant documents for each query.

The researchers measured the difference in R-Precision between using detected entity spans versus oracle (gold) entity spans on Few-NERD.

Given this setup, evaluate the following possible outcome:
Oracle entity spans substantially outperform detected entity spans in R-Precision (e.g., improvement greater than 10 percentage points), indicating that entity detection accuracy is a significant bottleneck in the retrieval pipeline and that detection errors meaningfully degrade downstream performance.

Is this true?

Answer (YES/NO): NO